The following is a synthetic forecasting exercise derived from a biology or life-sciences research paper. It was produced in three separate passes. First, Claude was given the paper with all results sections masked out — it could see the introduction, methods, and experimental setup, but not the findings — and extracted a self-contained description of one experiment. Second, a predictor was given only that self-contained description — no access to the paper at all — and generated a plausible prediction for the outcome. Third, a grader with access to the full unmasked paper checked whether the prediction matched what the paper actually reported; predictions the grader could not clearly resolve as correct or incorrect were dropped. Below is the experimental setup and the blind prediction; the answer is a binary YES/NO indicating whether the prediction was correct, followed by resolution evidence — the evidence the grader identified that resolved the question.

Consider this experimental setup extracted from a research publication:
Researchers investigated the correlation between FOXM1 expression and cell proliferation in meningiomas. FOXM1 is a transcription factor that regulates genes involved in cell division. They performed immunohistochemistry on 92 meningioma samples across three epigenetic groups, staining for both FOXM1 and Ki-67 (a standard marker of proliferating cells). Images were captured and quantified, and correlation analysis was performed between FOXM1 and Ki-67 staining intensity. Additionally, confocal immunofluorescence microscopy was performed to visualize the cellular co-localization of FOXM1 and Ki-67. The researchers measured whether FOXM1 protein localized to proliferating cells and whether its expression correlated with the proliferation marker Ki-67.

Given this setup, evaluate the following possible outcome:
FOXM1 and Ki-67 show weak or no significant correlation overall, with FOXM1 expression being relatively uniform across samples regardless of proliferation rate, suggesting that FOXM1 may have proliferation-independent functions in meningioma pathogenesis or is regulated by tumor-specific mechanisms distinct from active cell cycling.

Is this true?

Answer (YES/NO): NO